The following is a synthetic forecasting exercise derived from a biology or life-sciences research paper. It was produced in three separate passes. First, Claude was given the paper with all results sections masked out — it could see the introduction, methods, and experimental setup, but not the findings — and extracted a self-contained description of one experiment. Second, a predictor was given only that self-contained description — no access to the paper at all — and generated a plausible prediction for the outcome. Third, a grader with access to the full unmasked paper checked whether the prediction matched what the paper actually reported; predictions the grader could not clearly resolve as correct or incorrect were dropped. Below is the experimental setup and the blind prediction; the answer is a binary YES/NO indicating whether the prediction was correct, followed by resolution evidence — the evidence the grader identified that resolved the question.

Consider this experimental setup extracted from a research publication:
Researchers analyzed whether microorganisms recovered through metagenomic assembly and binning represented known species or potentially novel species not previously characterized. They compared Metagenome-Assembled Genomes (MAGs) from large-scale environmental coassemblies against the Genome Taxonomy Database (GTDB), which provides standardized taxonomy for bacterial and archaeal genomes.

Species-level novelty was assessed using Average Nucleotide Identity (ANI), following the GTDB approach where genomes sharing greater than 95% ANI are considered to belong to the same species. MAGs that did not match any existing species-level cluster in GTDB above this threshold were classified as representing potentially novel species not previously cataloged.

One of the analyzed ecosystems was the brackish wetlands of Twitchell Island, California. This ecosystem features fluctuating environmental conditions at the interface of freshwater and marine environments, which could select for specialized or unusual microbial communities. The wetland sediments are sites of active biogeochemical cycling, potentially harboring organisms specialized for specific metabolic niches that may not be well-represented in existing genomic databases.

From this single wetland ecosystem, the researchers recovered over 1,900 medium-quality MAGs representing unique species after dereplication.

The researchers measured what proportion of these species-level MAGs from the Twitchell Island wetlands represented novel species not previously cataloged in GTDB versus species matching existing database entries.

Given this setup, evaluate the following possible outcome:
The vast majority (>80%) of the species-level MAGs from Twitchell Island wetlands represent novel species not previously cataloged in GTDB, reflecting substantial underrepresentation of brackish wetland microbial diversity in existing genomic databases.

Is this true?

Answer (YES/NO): YES